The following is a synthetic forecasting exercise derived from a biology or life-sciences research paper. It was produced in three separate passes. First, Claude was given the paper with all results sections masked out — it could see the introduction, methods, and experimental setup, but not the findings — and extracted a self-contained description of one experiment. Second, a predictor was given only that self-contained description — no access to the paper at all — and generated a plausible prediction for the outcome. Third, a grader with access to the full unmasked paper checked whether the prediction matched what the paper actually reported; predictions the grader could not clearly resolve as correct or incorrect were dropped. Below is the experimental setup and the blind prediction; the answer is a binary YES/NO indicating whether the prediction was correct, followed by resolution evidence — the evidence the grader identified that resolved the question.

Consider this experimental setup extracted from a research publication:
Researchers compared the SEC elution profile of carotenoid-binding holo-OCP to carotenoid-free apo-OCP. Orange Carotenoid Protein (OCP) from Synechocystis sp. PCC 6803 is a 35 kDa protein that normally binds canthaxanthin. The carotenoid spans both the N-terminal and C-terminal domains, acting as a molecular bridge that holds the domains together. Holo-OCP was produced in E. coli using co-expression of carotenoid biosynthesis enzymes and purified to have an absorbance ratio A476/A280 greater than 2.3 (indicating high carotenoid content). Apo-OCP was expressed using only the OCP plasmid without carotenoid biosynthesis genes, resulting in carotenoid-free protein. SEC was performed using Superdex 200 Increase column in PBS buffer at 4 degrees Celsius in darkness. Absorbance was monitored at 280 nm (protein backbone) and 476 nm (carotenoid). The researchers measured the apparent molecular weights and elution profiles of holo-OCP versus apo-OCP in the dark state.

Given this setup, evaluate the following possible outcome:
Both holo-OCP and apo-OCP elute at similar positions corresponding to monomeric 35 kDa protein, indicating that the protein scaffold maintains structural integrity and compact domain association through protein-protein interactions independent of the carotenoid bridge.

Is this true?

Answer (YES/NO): NO